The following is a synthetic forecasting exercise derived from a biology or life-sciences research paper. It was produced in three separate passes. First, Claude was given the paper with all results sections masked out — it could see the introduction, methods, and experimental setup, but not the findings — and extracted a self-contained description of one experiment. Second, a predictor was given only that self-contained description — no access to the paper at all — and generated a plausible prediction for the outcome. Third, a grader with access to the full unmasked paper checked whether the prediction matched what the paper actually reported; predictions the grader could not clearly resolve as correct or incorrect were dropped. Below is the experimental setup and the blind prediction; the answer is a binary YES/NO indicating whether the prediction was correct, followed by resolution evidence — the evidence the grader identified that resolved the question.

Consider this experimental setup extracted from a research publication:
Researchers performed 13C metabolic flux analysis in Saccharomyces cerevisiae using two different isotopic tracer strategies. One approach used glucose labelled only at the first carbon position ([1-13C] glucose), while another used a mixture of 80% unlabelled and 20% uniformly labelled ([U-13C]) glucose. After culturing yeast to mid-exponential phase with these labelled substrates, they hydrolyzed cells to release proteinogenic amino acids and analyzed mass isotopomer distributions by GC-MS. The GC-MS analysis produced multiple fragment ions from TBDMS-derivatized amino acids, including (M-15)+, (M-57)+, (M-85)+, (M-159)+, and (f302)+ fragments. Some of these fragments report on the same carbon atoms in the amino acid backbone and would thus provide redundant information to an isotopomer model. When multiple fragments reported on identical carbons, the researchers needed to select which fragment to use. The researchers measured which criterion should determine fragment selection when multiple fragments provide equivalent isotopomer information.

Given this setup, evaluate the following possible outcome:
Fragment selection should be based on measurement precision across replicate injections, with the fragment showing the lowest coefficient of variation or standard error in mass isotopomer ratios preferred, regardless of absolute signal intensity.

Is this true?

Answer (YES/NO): NO